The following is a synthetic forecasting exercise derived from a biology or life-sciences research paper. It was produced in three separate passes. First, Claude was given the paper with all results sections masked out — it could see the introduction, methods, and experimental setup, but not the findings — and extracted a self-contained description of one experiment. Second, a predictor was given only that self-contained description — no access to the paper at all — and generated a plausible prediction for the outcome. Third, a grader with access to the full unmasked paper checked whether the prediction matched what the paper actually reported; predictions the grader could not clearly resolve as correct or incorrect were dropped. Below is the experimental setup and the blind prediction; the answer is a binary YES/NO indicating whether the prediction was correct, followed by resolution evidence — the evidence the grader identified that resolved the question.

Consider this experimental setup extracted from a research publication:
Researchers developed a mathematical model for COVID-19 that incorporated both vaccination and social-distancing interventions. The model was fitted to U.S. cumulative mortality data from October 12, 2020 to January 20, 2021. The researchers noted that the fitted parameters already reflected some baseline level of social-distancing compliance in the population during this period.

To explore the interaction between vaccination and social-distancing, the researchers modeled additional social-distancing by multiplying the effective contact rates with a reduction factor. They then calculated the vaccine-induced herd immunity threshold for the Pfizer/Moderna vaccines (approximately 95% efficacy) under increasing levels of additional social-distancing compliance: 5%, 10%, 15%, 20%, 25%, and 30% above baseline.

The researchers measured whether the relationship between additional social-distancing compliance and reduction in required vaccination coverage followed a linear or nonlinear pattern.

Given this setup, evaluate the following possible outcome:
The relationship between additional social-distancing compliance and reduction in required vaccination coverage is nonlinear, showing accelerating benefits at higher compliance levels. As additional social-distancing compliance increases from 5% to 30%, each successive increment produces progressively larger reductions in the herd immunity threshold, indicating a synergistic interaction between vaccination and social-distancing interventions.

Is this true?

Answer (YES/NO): NO